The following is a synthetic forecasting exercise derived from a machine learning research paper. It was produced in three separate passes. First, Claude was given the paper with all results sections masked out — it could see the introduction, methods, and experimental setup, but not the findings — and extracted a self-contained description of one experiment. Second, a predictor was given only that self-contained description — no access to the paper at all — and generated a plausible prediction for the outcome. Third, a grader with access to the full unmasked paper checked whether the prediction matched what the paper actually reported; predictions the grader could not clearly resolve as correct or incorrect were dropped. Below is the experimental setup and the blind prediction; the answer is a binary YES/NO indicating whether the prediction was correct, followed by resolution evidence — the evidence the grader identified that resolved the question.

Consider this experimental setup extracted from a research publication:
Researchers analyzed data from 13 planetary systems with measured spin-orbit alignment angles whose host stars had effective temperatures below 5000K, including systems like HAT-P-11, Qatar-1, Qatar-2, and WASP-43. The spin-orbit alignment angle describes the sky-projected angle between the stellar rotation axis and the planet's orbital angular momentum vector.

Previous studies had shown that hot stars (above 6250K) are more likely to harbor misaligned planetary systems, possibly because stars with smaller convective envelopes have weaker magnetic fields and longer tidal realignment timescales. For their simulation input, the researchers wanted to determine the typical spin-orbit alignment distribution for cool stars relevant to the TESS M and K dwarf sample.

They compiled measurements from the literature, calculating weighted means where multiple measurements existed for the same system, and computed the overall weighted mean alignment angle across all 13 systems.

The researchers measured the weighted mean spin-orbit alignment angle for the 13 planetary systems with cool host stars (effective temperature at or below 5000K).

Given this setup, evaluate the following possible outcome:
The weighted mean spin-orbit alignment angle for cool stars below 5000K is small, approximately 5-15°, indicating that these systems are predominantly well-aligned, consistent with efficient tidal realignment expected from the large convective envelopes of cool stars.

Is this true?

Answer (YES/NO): YES